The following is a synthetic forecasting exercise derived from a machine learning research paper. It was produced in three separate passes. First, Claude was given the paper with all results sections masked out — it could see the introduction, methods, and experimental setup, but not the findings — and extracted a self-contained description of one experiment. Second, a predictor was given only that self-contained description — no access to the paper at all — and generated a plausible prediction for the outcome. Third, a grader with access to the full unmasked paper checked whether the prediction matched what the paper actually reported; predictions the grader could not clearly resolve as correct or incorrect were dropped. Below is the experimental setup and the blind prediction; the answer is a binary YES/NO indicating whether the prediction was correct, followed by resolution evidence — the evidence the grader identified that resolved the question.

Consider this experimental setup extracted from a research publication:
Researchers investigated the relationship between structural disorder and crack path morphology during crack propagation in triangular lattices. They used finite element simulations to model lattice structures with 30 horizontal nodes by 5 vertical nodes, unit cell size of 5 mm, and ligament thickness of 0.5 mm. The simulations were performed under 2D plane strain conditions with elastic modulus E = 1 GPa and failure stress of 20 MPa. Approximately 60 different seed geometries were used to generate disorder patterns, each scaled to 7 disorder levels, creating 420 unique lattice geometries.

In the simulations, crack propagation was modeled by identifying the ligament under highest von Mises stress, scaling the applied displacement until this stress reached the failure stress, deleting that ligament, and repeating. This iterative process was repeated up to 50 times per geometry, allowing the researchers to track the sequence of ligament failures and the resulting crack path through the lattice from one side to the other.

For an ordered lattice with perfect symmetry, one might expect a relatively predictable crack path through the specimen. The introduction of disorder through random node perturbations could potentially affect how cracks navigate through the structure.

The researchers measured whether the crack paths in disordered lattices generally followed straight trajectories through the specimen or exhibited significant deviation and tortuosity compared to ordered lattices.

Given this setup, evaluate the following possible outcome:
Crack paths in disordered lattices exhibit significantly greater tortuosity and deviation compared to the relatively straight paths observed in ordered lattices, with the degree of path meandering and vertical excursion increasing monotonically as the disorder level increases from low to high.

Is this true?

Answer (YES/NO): NO